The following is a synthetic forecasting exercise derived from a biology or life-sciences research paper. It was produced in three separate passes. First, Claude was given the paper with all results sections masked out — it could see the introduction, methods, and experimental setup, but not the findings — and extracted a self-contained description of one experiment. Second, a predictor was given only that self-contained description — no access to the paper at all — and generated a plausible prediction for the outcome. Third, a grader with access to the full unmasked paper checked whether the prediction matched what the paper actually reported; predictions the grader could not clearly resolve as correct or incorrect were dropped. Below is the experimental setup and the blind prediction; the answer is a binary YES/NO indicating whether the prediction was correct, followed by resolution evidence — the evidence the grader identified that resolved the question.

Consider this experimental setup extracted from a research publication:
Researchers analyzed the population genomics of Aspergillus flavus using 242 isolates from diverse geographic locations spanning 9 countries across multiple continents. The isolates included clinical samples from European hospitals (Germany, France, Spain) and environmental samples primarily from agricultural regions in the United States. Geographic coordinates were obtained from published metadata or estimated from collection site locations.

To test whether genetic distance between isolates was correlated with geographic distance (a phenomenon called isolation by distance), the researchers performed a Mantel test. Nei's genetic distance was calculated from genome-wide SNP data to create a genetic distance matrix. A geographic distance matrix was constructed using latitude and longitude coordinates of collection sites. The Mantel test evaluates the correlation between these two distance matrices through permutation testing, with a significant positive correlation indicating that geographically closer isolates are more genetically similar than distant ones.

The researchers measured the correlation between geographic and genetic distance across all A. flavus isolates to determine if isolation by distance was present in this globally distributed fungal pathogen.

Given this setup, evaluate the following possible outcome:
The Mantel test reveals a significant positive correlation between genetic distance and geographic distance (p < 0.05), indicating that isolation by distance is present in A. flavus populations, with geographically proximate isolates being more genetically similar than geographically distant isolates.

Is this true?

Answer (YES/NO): NO